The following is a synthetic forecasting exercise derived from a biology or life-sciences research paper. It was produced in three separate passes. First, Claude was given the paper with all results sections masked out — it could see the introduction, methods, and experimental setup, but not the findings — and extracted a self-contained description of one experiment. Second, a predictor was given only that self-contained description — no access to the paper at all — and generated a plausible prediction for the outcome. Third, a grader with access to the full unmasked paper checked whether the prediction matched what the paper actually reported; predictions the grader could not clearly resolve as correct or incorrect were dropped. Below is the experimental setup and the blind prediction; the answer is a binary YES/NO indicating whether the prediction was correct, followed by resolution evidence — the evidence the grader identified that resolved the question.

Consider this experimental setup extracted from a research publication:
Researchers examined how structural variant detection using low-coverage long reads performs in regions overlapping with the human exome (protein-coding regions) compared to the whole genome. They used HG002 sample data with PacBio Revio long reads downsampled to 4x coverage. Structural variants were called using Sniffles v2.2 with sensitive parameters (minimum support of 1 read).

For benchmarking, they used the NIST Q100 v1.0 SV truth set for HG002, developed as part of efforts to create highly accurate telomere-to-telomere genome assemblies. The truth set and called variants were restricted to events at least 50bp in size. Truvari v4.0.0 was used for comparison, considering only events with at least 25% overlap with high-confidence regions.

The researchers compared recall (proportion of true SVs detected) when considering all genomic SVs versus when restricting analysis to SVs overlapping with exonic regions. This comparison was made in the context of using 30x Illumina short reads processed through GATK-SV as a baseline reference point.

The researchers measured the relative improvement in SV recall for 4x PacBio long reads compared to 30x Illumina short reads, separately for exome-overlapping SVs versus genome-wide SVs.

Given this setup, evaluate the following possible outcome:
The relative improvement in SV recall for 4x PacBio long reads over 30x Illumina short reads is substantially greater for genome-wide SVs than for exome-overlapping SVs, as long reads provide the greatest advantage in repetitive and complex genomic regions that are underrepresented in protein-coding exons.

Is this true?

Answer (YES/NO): NO